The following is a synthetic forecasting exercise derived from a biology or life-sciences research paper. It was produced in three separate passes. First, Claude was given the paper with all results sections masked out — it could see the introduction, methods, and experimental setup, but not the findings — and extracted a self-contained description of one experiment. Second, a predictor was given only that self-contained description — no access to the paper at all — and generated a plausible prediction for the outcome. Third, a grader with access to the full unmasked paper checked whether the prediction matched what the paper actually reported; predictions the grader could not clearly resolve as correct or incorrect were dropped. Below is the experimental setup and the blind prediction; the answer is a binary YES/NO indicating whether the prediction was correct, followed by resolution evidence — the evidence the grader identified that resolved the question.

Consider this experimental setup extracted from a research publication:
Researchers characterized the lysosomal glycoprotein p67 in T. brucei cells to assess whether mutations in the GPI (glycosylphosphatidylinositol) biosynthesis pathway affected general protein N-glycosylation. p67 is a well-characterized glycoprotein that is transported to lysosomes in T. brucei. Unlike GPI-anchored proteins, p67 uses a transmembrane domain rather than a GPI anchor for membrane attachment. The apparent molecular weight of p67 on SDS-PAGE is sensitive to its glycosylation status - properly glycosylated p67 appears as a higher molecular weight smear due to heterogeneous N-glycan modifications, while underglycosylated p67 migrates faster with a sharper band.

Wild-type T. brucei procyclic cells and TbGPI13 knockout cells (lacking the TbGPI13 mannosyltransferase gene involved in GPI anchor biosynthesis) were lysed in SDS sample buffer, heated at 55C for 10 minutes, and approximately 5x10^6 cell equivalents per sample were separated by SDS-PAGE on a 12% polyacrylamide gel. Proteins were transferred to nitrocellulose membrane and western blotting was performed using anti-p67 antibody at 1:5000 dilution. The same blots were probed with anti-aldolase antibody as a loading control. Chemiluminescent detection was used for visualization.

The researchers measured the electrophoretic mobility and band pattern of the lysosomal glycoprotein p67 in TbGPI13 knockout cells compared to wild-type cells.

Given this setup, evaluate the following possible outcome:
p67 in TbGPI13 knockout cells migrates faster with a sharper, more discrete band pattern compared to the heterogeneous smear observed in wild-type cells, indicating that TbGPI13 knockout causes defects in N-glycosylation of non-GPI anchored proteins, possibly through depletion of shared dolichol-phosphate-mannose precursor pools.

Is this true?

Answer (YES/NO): NO